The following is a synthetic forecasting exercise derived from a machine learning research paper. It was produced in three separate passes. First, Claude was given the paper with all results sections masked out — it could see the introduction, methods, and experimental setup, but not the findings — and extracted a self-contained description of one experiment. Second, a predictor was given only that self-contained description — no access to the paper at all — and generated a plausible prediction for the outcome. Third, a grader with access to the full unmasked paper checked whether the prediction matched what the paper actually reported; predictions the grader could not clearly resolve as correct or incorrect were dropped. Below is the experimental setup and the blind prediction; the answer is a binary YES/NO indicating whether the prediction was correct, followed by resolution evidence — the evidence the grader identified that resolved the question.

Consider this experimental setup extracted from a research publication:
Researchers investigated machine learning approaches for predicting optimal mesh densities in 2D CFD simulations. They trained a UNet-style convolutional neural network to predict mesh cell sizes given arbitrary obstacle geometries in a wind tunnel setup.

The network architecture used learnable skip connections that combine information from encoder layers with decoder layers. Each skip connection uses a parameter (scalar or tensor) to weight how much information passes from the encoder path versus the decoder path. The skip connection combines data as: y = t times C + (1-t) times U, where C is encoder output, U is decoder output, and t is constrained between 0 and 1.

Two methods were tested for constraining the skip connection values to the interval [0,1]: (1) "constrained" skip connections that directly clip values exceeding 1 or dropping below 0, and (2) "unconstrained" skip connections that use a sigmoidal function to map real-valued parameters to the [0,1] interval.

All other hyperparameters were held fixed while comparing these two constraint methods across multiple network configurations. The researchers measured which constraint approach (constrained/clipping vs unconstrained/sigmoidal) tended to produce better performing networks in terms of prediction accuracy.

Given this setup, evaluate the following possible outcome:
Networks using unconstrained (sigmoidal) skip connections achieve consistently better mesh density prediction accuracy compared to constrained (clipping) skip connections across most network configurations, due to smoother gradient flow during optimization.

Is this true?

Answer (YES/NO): NO